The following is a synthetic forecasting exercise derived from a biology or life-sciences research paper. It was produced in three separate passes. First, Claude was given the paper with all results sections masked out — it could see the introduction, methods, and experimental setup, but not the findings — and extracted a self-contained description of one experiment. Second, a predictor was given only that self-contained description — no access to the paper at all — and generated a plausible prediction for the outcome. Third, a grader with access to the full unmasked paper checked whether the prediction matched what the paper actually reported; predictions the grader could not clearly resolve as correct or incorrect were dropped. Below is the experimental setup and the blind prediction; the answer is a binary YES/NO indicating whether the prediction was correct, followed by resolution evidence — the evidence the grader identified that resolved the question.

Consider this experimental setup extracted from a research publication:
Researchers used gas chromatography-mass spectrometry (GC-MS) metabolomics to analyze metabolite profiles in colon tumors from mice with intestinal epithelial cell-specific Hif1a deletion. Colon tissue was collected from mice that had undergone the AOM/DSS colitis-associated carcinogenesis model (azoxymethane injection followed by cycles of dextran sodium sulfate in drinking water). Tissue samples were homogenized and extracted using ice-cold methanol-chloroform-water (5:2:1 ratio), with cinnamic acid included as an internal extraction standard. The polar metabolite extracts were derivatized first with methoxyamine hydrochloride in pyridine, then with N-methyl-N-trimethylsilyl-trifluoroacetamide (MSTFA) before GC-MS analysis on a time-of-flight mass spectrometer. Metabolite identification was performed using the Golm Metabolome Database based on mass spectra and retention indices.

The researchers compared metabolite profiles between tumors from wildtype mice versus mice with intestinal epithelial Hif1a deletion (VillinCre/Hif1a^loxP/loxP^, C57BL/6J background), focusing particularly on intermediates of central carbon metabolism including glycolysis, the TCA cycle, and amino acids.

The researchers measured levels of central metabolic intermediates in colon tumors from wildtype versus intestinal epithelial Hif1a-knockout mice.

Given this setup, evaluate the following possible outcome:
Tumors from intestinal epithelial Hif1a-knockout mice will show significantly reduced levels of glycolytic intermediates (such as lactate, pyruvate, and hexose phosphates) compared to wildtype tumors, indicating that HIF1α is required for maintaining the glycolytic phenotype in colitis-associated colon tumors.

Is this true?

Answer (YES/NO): YES